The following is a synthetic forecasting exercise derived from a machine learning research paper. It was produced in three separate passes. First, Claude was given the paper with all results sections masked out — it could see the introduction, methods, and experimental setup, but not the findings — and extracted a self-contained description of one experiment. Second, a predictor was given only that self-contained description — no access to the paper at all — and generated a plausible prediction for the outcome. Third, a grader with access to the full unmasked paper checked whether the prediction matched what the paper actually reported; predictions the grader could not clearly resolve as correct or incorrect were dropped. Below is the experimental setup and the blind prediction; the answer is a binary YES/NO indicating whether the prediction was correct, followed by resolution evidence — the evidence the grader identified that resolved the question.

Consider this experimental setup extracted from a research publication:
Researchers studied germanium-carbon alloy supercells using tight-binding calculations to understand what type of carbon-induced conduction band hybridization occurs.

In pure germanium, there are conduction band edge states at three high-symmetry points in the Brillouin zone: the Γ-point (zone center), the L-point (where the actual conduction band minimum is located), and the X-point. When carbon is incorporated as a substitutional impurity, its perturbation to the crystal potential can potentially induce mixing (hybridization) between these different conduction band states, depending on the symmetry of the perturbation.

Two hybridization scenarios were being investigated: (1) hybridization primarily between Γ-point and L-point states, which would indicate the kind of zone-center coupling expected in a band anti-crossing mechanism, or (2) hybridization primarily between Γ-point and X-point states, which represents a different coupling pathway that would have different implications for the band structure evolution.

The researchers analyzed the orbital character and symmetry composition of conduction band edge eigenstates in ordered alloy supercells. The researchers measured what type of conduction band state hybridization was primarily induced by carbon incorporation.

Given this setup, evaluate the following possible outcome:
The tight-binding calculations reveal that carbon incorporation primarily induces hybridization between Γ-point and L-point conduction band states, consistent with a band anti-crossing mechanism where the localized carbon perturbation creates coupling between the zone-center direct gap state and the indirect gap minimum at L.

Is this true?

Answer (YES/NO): NO